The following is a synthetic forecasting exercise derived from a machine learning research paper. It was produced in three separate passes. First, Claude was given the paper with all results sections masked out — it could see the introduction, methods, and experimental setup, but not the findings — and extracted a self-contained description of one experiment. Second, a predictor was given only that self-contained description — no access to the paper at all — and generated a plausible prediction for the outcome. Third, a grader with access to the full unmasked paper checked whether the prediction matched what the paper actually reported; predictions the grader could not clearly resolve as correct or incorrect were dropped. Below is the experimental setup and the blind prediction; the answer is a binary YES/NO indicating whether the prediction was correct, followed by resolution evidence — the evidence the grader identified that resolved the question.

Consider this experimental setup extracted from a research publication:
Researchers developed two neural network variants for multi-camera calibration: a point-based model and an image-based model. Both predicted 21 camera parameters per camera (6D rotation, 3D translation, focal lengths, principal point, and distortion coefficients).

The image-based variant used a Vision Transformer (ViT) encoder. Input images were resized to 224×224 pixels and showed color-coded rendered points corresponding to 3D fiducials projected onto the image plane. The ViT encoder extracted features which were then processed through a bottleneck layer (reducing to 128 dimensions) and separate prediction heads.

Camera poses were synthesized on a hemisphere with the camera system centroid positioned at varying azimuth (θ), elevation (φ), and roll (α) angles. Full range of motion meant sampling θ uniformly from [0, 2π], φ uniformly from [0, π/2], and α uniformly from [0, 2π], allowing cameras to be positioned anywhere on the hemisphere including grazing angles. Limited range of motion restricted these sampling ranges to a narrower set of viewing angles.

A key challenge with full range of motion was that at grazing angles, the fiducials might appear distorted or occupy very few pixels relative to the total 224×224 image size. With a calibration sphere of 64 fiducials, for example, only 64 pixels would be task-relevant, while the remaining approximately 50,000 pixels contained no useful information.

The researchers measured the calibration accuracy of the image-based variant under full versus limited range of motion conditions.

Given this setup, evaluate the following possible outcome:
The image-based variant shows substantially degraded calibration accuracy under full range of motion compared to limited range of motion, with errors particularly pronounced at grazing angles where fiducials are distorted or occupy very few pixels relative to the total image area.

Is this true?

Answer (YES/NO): YES